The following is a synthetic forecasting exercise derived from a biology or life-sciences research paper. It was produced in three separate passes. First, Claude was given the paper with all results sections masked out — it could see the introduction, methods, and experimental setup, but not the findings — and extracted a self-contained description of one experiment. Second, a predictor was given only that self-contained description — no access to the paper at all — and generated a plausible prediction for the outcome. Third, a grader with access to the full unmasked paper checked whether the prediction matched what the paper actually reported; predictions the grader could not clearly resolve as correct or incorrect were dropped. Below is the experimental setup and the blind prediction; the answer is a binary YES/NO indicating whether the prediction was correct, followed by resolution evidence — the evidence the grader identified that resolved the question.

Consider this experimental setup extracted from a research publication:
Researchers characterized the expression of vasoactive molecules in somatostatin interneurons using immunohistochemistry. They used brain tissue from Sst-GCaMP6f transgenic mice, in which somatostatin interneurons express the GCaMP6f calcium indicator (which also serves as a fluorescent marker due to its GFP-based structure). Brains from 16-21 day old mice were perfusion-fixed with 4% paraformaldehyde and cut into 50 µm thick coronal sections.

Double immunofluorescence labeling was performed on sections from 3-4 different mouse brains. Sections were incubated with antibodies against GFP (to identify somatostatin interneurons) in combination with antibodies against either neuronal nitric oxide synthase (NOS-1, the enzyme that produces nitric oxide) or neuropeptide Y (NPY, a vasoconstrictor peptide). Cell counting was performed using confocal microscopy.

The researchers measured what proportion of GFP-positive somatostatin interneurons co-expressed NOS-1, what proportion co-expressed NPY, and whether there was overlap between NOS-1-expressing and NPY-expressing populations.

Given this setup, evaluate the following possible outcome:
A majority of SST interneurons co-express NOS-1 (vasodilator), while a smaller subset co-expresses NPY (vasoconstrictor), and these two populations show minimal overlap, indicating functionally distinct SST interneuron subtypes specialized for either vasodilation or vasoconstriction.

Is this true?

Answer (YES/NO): NO